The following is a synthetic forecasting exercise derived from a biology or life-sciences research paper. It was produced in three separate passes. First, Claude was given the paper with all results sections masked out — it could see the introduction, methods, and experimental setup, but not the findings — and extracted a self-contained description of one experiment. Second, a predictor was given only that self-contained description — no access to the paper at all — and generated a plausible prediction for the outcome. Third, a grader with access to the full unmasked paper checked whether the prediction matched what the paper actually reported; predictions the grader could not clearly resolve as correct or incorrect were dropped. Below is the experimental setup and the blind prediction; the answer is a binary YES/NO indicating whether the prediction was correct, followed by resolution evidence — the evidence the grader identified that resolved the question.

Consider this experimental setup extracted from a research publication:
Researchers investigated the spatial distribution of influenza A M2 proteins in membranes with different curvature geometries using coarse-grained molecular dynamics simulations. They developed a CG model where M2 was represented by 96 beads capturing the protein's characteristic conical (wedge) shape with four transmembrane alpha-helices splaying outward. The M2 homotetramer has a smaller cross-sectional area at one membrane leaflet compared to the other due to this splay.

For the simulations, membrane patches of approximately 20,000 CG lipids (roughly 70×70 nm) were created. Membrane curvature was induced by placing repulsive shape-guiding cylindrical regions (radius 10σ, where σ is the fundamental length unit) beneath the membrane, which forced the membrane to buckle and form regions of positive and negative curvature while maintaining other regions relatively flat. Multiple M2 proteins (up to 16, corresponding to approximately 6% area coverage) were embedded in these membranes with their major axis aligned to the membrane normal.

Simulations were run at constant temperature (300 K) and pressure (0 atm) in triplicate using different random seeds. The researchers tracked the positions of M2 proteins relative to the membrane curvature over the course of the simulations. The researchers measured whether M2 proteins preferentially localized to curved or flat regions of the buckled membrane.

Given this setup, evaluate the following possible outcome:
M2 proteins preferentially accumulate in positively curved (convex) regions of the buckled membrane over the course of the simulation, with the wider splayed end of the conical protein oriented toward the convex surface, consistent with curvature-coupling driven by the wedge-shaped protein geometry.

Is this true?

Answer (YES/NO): YES